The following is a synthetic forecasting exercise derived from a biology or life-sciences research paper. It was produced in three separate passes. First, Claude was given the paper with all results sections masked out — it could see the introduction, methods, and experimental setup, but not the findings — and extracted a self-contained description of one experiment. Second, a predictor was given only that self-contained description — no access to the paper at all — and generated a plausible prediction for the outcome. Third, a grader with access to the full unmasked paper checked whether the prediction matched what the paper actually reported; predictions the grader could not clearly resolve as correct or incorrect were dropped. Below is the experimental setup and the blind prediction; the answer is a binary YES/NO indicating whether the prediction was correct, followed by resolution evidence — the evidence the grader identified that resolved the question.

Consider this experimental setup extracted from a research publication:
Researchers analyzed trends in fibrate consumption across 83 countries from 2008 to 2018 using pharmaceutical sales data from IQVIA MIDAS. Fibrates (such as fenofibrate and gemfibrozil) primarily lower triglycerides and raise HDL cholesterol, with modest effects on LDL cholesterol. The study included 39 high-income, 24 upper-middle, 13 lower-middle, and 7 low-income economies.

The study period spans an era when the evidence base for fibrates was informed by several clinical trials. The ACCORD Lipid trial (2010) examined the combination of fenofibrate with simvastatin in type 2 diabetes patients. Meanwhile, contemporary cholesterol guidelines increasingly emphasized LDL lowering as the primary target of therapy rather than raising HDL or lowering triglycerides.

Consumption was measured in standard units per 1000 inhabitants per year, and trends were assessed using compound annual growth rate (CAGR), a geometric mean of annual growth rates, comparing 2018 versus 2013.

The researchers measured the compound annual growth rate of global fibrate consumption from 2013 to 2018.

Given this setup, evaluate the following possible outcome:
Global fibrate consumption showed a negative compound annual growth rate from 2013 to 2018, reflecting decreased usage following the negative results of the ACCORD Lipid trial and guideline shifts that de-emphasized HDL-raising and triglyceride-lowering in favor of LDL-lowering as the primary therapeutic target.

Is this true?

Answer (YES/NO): YES